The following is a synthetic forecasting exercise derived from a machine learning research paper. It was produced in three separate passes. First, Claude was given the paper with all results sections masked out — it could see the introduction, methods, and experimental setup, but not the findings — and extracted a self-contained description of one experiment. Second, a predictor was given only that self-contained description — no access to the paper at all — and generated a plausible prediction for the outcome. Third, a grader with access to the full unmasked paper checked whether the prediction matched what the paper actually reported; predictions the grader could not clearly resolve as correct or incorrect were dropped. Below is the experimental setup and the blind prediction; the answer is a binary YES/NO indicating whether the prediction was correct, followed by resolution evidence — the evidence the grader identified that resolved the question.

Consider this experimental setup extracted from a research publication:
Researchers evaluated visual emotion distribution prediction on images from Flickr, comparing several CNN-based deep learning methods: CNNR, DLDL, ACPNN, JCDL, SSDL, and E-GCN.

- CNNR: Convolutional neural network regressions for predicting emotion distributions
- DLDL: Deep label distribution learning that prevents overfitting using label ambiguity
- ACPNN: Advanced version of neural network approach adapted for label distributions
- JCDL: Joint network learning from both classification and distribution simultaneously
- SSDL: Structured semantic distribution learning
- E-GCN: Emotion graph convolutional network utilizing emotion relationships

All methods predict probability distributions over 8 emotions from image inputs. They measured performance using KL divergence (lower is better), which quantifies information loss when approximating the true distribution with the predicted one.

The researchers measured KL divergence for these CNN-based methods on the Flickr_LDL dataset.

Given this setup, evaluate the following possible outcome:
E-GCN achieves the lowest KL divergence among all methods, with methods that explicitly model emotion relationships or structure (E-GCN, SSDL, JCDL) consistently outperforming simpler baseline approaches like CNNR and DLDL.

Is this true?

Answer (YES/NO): YES